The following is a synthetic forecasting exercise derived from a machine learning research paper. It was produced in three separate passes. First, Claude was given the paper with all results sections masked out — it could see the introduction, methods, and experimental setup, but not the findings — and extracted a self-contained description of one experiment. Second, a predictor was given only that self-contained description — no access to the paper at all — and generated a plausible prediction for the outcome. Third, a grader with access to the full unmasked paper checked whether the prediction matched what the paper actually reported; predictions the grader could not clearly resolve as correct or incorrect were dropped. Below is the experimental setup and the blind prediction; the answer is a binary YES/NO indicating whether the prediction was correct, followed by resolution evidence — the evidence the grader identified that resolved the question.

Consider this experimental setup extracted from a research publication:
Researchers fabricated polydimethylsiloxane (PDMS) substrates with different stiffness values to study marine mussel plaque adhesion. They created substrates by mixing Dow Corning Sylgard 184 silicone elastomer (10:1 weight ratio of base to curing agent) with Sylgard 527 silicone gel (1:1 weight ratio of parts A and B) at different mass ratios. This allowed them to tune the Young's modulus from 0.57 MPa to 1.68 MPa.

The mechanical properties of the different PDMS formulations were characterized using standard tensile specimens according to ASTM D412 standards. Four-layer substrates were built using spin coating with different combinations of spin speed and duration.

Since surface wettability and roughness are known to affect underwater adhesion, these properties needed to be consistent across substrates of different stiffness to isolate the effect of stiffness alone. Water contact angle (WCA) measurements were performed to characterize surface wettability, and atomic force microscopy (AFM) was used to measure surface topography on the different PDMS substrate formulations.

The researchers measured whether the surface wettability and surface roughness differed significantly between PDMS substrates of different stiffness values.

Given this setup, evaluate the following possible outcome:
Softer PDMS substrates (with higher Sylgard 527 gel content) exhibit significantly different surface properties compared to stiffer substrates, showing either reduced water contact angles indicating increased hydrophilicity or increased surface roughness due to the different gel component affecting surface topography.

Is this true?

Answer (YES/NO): NO